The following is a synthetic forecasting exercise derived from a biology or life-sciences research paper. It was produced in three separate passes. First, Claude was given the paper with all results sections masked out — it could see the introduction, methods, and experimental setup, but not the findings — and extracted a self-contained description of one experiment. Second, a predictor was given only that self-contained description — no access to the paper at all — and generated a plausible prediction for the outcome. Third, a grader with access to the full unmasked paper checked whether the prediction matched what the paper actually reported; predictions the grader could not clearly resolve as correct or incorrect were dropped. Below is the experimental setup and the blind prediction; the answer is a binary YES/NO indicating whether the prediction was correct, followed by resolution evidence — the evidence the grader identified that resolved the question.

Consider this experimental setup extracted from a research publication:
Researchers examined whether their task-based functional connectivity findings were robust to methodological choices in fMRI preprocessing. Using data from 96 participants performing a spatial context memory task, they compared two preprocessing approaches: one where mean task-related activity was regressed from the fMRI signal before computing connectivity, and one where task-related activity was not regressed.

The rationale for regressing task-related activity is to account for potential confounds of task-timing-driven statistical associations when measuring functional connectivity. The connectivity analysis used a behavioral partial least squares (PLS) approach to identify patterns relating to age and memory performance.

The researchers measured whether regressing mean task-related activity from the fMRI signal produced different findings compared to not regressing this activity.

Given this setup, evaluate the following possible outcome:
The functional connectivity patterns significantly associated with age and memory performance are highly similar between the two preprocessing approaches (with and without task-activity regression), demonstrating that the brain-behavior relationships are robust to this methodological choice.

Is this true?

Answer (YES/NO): YES